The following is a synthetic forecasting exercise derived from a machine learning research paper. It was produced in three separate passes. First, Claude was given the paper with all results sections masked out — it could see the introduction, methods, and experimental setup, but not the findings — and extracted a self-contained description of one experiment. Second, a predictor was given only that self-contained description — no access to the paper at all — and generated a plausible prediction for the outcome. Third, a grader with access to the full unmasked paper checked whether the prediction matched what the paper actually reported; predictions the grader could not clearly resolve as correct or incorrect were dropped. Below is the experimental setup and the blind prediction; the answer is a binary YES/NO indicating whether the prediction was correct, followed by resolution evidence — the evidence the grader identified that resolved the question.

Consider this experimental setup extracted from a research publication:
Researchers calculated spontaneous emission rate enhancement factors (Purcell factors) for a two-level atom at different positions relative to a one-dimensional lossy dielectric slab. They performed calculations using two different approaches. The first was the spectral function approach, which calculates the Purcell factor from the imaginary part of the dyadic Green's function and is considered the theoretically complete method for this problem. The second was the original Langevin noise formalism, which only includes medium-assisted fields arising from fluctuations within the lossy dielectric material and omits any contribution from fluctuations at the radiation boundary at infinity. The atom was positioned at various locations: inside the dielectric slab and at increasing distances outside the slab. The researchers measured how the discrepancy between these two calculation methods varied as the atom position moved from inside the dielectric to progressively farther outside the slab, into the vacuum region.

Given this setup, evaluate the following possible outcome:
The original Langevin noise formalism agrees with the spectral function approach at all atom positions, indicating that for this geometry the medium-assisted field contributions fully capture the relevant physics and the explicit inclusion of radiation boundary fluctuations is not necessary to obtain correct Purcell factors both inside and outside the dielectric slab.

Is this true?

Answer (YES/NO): NO